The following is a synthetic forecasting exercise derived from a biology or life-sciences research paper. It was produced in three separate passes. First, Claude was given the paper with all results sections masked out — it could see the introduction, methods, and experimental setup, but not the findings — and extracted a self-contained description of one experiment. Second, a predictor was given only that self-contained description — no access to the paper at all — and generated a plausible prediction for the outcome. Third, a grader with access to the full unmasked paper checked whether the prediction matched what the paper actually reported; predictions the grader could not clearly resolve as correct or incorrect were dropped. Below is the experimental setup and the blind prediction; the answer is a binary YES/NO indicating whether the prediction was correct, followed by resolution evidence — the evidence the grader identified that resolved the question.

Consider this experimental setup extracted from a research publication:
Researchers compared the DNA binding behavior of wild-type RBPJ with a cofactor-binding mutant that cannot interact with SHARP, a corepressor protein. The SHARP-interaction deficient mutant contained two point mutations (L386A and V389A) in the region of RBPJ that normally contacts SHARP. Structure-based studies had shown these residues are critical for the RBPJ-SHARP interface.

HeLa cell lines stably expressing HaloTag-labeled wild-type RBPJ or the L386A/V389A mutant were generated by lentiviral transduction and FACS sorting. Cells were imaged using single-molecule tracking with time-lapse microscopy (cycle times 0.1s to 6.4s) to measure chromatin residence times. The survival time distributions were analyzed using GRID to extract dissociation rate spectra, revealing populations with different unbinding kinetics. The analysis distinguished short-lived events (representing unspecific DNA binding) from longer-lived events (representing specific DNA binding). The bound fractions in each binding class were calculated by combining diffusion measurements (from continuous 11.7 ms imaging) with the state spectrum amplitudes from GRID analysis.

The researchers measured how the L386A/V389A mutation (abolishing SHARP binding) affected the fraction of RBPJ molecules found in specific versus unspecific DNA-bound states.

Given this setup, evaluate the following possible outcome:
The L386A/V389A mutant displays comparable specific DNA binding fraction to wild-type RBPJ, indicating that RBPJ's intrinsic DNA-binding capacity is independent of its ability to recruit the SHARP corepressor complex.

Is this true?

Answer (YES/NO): YES